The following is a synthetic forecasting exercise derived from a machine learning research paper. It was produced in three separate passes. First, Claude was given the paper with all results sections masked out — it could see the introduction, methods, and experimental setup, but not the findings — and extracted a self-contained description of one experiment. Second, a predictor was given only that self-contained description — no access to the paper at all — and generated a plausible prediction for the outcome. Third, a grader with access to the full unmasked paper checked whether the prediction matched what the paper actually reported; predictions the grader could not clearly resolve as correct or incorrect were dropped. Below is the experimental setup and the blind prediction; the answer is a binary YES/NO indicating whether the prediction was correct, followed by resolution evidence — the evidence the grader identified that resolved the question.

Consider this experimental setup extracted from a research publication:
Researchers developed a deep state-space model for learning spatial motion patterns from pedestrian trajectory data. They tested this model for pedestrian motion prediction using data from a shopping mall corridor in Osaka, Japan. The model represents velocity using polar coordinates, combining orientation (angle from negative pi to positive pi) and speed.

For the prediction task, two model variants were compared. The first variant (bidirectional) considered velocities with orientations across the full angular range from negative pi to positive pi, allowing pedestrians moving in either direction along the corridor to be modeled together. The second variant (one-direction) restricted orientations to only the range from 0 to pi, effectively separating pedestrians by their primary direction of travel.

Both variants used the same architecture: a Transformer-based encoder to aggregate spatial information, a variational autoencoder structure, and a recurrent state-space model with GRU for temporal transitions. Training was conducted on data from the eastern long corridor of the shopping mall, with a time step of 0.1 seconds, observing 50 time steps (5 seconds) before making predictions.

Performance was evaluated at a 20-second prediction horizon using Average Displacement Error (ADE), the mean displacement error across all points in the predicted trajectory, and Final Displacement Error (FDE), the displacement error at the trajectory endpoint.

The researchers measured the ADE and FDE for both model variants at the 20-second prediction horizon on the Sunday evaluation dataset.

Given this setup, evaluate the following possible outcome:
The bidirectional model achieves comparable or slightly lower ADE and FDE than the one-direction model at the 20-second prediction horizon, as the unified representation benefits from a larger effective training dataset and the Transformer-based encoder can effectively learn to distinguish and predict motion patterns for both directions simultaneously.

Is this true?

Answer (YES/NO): NO